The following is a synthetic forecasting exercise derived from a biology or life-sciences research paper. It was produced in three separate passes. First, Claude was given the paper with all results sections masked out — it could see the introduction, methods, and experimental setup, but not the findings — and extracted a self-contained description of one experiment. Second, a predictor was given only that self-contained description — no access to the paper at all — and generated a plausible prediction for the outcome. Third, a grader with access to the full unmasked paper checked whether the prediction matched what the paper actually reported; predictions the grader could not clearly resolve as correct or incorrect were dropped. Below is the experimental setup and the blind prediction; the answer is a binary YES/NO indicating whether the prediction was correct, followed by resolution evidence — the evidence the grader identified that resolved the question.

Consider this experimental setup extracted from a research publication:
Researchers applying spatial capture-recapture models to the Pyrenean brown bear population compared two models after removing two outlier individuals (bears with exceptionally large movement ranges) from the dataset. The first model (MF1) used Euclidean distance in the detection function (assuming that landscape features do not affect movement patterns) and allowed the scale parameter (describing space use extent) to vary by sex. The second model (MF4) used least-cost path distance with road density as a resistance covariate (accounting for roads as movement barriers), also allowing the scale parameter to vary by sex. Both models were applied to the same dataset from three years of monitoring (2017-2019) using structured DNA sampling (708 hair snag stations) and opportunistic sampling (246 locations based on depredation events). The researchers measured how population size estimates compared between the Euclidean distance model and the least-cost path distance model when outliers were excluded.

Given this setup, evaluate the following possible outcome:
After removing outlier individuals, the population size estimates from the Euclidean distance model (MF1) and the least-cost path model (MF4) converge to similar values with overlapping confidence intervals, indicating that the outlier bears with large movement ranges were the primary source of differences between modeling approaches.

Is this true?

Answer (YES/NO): NO